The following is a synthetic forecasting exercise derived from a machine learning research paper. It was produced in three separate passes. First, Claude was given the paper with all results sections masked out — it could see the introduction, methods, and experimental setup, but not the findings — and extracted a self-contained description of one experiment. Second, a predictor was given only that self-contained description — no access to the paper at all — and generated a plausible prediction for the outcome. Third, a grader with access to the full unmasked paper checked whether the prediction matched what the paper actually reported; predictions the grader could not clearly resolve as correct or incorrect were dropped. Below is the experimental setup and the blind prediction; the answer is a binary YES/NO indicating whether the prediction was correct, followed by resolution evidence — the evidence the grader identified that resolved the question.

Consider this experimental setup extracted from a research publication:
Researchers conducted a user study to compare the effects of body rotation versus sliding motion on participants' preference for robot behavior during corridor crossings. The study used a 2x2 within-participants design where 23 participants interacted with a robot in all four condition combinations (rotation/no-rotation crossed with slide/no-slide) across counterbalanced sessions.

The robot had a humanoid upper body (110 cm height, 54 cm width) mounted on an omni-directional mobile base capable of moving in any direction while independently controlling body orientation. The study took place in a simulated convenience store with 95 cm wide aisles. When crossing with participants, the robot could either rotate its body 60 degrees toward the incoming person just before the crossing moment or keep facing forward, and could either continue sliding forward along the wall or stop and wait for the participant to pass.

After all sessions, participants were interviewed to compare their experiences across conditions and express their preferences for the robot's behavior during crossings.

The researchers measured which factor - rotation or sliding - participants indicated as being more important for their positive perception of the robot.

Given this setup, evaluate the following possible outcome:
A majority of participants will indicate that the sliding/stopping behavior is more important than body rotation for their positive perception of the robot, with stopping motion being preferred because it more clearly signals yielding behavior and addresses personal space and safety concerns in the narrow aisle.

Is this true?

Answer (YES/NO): NO